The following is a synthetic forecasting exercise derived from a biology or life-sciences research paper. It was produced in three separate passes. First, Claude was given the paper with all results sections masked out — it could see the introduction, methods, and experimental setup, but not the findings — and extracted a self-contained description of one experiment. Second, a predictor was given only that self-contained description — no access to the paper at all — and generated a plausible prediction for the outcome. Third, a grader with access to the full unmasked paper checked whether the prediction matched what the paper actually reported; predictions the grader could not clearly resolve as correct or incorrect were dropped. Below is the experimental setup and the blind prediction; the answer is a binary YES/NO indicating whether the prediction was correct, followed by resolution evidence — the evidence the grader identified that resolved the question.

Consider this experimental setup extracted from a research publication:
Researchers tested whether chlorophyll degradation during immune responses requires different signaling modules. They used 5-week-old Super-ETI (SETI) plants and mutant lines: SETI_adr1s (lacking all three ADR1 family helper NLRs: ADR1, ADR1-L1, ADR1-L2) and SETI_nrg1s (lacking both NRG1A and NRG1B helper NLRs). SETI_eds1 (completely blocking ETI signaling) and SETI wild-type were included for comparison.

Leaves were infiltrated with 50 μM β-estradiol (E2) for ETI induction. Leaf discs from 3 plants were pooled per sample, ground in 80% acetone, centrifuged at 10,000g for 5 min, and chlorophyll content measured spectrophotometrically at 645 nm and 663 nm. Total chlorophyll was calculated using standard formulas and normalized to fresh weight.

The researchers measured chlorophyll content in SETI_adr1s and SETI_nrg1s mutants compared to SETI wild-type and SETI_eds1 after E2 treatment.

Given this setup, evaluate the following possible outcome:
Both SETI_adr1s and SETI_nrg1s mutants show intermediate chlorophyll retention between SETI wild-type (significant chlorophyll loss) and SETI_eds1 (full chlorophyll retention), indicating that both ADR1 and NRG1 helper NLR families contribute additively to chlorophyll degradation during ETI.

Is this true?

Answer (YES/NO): NO